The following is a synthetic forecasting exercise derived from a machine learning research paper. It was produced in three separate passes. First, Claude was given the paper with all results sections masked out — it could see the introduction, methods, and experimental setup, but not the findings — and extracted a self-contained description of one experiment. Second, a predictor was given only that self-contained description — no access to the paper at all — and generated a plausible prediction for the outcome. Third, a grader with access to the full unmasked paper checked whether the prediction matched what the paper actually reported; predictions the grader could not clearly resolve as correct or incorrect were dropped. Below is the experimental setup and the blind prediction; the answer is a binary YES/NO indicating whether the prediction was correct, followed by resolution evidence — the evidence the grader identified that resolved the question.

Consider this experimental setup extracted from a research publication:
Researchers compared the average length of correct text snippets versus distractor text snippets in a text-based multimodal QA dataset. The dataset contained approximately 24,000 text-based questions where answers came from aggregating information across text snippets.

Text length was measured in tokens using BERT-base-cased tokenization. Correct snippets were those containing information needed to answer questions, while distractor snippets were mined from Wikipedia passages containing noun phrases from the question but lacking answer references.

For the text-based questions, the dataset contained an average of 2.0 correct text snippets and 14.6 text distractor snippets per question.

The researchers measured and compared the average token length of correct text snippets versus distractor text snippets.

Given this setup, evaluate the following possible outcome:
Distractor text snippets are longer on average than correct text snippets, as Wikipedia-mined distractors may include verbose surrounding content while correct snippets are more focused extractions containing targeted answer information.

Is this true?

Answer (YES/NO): NO